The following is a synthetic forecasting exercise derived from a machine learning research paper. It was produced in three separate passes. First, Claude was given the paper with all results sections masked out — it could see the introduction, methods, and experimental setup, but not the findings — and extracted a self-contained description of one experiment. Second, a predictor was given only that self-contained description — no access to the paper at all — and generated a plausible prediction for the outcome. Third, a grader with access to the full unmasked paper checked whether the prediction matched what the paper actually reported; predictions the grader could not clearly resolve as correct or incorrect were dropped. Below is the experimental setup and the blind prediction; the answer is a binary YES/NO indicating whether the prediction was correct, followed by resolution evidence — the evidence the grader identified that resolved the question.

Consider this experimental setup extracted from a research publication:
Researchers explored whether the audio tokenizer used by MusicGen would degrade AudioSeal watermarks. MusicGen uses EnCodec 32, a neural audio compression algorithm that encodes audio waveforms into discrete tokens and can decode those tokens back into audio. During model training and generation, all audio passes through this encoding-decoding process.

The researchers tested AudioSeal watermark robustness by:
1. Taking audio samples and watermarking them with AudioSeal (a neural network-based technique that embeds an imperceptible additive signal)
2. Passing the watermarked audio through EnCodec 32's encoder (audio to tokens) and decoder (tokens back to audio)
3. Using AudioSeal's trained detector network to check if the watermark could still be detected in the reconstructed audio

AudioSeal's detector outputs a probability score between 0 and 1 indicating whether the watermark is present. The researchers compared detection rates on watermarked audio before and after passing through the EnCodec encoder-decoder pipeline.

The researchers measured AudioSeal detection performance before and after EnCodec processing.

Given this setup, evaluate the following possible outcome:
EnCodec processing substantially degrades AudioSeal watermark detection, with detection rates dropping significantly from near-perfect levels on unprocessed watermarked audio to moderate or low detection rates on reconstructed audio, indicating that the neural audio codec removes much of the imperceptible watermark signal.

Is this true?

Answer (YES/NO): YES